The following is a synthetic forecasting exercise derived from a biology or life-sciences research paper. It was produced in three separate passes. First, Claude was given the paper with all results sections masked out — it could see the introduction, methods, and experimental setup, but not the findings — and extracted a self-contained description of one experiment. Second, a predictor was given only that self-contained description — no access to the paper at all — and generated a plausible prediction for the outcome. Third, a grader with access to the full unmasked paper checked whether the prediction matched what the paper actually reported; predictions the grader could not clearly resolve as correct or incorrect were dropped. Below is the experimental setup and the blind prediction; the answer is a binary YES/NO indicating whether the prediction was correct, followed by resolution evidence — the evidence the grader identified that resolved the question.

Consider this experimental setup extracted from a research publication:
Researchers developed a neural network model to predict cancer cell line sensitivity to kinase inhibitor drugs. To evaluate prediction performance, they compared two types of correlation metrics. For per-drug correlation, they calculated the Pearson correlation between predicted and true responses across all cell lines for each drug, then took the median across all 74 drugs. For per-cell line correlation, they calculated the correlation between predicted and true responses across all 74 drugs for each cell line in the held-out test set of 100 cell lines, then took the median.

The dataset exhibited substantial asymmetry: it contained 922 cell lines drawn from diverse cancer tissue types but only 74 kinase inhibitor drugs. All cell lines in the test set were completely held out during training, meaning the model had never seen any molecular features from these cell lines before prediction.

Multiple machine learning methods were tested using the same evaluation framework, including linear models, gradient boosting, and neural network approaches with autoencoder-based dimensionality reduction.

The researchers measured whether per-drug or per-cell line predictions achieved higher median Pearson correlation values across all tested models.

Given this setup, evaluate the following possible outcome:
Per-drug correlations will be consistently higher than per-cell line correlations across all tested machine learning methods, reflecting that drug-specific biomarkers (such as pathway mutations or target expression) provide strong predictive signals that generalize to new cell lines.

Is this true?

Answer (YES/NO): NO